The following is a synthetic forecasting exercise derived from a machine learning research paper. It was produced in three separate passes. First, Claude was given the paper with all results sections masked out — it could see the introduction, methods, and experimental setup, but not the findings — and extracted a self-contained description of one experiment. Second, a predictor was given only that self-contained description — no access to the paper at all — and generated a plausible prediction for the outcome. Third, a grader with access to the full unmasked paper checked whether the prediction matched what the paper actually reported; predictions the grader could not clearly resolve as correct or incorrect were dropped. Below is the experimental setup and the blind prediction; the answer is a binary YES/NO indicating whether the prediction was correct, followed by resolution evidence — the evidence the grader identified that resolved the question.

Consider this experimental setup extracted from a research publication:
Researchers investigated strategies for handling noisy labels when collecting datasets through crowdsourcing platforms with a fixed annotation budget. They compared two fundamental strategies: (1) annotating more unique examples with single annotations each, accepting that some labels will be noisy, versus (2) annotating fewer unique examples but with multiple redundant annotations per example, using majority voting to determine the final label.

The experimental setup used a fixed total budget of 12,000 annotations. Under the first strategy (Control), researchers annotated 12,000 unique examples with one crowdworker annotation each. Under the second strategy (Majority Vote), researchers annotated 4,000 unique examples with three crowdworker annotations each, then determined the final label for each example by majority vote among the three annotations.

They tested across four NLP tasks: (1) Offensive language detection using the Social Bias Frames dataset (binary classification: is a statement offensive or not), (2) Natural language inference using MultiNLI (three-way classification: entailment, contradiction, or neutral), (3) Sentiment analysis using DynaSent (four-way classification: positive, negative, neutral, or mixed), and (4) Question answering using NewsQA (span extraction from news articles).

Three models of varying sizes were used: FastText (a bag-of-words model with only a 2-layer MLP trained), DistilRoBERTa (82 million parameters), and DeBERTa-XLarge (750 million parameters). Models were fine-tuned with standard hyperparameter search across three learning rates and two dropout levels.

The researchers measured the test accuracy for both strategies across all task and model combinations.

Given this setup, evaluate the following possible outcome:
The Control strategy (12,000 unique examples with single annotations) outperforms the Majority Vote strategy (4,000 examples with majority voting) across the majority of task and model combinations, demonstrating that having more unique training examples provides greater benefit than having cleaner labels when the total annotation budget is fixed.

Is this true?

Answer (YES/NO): YES